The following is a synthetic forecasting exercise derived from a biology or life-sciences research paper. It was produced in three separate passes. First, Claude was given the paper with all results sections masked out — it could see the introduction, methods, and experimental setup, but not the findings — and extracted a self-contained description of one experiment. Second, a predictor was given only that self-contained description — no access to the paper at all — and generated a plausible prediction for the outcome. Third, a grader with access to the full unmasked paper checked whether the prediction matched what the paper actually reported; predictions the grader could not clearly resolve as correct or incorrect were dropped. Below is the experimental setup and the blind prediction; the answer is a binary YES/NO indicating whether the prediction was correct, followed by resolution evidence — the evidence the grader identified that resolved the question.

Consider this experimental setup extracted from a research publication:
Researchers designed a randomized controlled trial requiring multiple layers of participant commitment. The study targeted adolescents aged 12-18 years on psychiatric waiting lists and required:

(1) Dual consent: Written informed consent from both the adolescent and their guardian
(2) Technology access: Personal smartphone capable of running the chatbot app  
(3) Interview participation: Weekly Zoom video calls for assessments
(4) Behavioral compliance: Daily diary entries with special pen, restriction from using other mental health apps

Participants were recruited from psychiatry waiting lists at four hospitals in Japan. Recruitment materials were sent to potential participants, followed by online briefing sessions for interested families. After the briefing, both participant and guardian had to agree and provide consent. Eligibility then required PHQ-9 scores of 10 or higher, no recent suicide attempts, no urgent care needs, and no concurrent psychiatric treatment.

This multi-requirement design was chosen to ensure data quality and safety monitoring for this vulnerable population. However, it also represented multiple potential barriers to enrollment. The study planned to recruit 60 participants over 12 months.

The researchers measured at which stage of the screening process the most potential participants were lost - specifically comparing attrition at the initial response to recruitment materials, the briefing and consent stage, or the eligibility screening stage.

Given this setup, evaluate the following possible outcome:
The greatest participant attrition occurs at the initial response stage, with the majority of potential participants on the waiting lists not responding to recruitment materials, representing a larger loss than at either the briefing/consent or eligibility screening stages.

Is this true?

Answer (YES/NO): YES